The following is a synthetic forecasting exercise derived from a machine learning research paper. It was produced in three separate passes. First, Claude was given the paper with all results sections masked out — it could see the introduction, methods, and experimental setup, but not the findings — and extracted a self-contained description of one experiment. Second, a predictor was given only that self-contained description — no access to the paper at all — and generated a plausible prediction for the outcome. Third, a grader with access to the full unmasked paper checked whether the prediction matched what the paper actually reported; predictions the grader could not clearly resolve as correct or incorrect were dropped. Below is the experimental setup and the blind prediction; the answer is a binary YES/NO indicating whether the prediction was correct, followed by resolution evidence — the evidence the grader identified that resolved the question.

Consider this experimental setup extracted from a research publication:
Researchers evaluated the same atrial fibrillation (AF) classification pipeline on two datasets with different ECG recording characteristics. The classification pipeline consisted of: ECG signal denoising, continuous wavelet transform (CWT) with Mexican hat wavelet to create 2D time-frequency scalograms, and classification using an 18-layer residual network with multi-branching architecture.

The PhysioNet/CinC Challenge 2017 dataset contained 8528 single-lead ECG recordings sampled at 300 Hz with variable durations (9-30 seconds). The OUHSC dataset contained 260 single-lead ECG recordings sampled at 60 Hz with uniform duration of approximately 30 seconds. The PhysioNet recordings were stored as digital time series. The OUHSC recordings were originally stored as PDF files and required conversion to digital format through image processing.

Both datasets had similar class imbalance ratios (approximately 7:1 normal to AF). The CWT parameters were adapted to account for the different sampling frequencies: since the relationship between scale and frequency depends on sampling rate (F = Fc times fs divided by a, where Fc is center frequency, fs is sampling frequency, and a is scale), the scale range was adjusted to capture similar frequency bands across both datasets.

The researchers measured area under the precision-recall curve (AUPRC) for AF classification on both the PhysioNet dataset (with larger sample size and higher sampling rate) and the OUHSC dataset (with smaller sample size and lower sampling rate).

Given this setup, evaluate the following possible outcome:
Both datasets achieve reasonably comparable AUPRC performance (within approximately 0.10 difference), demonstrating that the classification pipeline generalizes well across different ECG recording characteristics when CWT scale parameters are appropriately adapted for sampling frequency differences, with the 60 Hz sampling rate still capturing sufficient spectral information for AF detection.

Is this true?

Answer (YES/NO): YES